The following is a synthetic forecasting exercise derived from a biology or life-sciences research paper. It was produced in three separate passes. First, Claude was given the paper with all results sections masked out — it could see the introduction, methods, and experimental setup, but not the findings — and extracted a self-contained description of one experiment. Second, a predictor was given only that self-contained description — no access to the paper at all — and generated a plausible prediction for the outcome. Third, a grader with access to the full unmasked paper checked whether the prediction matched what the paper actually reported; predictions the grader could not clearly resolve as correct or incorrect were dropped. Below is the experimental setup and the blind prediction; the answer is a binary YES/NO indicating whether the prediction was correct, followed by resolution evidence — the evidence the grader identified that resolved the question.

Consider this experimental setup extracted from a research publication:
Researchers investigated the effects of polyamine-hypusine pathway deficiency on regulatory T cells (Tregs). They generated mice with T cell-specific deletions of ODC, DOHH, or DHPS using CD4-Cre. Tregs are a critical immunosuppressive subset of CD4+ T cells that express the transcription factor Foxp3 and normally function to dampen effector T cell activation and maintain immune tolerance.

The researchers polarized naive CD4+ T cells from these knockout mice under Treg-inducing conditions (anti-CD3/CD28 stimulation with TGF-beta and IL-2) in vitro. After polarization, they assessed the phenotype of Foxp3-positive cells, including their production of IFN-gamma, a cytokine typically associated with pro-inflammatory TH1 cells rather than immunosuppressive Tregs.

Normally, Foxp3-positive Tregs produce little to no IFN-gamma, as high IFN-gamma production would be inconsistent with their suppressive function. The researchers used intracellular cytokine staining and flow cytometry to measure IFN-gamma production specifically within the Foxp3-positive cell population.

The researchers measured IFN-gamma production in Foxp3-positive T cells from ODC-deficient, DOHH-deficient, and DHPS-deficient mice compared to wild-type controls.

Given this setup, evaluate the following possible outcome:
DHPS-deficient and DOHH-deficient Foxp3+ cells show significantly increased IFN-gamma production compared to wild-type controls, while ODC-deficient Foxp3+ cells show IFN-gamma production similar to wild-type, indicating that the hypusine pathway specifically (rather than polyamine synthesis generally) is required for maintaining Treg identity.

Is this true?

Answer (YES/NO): NO